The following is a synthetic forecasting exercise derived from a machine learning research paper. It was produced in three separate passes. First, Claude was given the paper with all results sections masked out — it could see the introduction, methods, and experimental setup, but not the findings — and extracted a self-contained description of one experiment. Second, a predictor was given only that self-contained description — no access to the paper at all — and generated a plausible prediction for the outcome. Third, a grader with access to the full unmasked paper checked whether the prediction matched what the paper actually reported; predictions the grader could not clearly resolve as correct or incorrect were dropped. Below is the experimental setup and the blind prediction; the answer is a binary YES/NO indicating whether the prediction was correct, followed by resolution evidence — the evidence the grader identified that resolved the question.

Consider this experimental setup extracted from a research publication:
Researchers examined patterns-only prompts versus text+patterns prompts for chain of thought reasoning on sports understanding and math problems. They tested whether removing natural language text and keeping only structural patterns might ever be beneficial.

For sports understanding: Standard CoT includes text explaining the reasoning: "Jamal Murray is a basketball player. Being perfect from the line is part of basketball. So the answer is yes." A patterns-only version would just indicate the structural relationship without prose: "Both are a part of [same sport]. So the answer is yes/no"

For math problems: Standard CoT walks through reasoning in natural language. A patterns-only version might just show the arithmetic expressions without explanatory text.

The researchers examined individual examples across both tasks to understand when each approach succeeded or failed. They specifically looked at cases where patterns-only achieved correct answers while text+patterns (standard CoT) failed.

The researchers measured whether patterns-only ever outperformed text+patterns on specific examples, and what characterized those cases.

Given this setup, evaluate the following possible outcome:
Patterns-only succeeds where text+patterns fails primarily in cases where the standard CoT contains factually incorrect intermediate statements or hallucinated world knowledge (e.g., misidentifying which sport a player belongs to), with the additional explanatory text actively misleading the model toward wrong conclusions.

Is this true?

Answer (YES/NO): NO